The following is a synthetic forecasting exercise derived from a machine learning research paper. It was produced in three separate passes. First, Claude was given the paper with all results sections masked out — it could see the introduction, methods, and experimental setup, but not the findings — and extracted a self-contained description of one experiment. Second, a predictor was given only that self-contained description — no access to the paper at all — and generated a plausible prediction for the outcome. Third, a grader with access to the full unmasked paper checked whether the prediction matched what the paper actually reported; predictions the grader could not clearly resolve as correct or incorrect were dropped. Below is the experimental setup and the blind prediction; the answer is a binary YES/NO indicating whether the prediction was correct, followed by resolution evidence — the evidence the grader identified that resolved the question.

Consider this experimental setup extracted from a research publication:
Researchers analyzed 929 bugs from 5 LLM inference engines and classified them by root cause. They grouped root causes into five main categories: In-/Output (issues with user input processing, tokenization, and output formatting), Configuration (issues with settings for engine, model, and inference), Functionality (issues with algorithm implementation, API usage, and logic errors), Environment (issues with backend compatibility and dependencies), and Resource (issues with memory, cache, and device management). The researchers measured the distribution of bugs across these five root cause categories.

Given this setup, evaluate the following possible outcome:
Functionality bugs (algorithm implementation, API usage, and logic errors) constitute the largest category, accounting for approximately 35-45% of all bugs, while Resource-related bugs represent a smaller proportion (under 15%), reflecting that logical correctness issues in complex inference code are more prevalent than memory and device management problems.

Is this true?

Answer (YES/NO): YES